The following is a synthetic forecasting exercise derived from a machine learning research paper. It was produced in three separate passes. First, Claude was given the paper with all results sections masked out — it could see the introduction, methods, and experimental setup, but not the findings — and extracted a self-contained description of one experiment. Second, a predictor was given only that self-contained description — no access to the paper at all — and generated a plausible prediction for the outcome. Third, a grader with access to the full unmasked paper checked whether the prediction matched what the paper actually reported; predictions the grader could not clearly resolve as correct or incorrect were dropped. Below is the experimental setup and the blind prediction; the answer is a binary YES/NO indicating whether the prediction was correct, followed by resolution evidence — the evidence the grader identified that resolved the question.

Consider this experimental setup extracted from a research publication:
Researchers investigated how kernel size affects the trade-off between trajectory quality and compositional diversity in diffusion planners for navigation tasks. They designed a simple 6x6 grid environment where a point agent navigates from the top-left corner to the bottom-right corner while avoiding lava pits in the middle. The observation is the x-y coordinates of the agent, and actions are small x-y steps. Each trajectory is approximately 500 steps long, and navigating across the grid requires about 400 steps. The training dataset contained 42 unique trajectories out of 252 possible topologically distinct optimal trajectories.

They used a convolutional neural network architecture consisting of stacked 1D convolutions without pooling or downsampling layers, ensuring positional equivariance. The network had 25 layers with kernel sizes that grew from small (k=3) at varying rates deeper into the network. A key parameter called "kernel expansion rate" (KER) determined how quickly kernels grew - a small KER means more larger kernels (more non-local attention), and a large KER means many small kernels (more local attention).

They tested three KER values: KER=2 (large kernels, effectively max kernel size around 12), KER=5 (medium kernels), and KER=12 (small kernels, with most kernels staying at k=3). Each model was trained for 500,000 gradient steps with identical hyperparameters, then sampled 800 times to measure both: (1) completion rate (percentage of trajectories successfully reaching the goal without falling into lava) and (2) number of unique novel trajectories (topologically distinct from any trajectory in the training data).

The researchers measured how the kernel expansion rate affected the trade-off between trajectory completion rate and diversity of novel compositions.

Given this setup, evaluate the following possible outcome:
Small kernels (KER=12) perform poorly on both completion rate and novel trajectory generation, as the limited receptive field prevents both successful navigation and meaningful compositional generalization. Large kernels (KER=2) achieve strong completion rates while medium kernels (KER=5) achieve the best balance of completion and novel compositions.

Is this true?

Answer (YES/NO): NO